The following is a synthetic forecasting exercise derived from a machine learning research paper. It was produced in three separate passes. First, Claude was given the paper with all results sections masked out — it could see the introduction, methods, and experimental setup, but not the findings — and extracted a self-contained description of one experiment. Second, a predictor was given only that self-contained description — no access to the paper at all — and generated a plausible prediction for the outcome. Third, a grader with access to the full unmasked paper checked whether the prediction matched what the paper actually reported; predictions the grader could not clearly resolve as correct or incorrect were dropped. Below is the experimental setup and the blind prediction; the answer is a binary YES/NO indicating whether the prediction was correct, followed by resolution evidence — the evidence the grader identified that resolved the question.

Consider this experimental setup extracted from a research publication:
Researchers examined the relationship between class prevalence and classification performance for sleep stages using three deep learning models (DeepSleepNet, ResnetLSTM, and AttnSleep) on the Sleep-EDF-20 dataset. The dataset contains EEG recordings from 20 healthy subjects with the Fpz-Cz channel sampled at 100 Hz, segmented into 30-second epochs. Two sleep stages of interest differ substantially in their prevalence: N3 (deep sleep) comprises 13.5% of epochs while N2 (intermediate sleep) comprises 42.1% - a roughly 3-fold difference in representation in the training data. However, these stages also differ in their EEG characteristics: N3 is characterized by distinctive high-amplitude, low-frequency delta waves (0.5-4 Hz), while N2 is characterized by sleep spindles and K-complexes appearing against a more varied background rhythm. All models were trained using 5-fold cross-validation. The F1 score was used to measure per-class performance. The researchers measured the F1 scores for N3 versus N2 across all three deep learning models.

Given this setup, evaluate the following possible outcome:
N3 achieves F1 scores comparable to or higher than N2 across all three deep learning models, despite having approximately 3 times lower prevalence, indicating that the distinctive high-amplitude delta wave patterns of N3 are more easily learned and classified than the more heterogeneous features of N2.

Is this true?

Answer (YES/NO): NO